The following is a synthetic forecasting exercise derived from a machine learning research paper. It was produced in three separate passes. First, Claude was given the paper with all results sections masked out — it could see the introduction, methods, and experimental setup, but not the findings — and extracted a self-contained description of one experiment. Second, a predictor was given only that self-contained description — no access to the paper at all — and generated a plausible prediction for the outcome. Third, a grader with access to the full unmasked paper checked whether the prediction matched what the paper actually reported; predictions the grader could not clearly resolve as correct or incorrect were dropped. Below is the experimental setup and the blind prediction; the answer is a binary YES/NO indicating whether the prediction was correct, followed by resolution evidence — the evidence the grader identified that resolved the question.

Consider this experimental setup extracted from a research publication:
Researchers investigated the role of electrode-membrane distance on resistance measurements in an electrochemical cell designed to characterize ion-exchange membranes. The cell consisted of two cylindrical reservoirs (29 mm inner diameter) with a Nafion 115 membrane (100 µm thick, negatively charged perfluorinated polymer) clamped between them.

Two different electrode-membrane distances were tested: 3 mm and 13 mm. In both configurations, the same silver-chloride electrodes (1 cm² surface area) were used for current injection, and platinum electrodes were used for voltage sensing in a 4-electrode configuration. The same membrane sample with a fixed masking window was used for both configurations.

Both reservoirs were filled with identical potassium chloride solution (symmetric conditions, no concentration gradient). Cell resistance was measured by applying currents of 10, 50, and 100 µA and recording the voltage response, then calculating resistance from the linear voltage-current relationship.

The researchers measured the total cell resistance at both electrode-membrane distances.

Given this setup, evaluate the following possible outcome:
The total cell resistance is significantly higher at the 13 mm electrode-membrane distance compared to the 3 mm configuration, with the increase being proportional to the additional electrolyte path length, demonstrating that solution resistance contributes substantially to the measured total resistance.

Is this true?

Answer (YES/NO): NO